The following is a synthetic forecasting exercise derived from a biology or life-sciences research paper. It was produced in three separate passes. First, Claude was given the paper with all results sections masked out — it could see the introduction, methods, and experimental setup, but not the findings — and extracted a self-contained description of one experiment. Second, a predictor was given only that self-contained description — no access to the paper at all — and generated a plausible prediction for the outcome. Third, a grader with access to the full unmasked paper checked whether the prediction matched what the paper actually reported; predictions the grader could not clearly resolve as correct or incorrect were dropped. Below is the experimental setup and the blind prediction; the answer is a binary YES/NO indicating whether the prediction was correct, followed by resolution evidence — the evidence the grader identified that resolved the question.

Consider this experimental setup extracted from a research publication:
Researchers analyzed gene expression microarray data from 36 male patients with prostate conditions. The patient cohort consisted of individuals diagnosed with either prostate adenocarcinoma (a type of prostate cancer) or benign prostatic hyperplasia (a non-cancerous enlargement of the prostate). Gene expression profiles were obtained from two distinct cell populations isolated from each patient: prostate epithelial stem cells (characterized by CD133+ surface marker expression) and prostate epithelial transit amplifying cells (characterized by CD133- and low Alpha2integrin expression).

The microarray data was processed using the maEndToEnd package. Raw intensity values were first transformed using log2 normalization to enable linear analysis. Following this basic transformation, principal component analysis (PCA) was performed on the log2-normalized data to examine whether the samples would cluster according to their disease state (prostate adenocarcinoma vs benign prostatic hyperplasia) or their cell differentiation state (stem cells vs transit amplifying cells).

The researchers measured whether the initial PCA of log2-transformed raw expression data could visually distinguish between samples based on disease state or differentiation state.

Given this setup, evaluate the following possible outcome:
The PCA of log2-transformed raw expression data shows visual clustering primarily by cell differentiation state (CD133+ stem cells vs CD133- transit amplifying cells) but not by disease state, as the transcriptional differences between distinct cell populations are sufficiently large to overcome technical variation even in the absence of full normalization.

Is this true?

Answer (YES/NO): NO